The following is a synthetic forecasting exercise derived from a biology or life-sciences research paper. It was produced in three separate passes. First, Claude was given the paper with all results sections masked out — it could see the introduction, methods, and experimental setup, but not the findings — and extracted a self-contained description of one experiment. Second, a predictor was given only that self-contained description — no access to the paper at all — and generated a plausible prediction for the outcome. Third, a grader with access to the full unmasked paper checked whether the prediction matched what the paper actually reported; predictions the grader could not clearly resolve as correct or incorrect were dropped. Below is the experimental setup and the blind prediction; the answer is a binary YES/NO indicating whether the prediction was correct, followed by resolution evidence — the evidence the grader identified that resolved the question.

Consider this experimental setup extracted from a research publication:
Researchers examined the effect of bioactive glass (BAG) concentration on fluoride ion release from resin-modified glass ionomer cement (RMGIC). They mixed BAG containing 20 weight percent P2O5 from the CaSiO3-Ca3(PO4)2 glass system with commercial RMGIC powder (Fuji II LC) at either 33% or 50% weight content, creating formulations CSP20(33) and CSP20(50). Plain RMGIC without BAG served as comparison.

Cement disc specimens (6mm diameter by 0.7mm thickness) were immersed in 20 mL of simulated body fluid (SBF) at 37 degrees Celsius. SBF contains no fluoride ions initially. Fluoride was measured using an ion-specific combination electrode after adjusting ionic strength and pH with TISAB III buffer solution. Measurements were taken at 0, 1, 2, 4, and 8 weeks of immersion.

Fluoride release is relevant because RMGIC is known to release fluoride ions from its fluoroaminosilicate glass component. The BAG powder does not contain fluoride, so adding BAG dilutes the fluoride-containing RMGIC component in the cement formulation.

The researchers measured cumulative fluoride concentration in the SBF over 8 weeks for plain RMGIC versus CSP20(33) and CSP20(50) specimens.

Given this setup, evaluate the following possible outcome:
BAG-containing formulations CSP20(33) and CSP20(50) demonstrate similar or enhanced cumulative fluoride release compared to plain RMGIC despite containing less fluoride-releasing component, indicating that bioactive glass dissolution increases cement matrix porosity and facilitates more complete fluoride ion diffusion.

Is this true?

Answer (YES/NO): NO